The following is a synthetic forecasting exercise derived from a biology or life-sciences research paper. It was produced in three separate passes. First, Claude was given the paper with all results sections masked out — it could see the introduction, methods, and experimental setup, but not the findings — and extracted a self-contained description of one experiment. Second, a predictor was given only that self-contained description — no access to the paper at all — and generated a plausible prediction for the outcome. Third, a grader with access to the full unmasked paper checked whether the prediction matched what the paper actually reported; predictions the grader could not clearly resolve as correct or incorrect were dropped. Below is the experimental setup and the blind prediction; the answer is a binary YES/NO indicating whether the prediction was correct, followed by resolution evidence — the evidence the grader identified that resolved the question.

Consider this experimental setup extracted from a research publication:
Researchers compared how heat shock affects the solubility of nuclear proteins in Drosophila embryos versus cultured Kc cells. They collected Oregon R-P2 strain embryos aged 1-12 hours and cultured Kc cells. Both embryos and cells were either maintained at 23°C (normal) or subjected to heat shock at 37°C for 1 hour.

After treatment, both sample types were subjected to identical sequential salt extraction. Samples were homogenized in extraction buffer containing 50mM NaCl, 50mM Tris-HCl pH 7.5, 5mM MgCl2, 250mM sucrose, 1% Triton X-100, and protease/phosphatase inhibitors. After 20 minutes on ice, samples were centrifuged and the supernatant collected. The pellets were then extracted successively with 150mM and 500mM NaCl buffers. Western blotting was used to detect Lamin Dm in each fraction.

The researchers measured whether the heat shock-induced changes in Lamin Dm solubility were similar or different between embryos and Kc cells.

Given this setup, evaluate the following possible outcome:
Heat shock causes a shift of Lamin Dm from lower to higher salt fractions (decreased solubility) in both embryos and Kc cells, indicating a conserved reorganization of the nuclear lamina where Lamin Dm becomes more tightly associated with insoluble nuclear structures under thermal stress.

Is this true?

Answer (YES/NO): YES